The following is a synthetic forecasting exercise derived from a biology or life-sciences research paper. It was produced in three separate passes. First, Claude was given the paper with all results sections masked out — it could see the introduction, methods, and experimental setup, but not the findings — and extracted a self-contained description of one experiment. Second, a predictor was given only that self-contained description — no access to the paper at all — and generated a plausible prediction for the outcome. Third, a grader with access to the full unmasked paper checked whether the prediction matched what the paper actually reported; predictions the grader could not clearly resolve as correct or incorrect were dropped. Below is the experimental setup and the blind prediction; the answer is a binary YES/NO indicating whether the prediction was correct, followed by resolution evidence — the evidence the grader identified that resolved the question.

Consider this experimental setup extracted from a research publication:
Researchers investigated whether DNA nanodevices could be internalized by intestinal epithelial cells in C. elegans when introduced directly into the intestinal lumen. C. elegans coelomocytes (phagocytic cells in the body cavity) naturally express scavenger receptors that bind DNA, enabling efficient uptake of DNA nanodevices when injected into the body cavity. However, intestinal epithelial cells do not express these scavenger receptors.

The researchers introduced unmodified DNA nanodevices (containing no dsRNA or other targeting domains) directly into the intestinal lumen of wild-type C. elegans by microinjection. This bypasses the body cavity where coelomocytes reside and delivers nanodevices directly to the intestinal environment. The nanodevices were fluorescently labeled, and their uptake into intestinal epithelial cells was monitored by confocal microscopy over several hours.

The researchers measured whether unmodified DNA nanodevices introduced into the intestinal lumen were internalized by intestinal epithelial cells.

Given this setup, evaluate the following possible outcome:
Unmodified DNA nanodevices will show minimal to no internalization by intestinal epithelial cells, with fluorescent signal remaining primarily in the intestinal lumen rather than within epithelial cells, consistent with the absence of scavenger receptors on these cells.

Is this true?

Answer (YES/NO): YES